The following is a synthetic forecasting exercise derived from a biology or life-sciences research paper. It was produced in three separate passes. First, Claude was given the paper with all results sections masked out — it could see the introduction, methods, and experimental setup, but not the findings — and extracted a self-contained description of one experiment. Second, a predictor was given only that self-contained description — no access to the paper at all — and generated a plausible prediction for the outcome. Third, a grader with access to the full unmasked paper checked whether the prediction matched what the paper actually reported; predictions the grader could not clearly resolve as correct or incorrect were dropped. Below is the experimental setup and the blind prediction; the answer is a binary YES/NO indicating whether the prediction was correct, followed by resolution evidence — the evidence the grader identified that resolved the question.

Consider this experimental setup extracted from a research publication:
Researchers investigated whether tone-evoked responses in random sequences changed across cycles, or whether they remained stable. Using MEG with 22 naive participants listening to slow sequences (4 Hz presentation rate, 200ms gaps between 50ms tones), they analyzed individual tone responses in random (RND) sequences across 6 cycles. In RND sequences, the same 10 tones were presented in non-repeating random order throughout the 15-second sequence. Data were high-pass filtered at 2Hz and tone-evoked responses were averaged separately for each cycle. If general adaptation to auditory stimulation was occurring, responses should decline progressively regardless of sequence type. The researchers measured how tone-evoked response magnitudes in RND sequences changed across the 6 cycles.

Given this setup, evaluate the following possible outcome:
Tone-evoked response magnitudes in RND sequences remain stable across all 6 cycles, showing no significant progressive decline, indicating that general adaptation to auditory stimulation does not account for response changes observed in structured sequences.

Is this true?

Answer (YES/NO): YES